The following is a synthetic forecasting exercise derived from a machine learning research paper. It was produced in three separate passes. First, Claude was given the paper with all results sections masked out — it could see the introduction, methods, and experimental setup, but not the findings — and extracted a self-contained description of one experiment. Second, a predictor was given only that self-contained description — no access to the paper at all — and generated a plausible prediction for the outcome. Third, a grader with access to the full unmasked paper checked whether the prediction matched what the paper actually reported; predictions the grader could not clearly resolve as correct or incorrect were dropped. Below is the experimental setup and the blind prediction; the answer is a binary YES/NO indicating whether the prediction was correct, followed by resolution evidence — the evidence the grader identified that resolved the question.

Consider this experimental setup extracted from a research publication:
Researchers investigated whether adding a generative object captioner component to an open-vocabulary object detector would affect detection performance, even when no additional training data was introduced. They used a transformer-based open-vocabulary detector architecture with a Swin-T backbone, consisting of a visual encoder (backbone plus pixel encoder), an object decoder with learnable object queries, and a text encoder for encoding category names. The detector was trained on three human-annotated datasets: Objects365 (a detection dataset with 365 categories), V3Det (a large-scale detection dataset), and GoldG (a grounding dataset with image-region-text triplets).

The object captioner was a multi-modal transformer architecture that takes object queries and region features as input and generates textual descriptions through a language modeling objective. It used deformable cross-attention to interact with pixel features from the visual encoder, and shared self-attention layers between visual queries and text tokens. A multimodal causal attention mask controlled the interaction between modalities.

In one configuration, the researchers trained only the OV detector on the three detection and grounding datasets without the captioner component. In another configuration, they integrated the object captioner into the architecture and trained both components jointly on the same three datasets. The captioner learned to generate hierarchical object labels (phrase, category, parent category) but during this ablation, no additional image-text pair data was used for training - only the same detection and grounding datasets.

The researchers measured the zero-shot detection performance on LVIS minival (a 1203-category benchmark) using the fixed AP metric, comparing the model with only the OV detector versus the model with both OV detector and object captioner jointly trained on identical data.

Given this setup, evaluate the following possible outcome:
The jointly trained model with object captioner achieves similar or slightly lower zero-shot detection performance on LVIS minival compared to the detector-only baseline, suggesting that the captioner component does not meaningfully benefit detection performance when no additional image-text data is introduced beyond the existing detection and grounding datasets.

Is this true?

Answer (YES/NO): NO